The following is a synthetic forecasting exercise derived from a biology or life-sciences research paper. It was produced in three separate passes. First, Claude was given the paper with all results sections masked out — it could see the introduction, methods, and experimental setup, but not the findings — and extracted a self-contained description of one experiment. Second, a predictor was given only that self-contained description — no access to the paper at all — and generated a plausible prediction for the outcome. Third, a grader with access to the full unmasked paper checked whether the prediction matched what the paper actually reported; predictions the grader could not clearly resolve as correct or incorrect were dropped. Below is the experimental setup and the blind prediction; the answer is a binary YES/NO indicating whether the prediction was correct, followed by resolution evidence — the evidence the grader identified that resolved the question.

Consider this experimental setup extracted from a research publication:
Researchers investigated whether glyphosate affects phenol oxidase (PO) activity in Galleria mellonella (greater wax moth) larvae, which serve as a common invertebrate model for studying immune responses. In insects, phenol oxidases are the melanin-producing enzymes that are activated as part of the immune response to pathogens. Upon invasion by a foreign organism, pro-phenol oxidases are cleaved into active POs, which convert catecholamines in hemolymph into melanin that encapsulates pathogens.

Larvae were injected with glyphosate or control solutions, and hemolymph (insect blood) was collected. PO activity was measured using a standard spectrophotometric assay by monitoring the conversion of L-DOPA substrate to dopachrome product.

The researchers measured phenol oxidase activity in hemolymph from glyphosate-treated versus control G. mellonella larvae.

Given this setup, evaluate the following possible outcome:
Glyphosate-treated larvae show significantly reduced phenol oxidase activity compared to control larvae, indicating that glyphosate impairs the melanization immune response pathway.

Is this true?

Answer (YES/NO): YES